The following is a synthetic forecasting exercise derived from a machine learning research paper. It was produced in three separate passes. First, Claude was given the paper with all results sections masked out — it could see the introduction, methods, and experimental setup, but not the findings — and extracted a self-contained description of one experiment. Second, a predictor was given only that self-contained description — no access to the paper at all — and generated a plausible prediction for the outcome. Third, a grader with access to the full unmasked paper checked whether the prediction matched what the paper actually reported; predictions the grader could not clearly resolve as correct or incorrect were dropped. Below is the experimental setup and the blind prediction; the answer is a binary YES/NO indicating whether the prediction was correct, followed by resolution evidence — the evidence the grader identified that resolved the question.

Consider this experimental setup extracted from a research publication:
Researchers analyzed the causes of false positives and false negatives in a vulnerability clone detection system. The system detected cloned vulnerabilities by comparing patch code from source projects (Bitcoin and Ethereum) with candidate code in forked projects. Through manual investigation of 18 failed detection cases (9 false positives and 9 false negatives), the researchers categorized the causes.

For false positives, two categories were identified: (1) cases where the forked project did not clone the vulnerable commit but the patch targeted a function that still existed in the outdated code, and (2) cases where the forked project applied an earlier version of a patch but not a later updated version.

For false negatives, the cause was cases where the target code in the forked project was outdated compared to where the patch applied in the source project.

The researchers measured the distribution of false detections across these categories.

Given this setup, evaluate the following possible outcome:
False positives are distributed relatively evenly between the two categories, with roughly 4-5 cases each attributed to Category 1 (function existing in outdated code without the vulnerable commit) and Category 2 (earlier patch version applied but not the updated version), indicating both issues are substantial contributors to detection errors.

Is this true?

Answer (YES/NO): NO